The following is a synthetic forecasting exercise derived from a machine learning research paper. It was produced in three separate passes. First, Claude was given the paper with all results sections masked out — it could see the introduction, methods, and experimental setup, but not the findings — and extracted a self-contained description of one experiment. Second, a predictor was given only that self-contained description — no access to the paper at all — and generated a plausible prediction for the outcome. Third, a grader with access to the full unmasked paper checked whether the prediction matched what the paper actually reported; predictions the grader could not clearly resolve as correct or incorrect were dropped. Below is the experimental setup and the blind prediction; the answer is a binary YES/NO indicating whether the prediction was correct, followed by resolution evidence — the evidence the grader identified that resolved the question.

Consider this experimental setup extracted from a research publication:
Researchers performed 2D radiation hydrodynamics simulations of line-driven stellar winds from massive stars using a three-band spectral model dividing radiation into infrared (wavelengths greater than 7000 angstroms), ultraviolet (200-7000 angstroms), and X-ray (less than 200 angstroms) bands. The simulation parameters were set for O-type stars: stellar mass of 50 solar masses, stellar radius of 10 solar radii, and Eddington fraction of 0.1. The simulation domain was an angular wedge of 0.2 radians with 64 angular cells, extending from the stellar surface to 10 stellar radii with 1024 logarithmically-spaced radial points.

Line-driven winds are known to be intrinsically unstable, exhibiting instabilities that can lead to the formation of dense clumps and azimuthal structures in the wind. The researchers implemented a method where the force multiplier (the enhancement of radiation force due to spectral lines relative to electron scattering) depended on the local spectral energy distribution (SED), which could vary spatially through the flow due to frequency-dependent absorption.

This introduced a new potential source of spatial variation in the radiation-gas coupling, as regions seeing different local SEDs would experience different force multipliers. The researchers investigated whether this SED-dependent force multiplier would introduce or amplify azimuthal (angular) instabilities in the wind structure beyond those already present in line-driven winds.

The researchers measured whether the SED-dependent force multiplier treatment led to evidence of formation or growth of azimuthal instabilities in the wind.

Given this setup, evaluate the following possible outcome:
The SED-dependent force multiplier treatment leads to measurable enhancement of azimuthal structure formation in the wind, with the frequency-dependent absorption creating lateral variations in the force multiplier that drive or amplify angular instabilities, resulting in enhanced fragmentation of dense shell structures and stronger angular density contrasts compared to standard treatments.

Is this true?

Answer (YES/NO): NO